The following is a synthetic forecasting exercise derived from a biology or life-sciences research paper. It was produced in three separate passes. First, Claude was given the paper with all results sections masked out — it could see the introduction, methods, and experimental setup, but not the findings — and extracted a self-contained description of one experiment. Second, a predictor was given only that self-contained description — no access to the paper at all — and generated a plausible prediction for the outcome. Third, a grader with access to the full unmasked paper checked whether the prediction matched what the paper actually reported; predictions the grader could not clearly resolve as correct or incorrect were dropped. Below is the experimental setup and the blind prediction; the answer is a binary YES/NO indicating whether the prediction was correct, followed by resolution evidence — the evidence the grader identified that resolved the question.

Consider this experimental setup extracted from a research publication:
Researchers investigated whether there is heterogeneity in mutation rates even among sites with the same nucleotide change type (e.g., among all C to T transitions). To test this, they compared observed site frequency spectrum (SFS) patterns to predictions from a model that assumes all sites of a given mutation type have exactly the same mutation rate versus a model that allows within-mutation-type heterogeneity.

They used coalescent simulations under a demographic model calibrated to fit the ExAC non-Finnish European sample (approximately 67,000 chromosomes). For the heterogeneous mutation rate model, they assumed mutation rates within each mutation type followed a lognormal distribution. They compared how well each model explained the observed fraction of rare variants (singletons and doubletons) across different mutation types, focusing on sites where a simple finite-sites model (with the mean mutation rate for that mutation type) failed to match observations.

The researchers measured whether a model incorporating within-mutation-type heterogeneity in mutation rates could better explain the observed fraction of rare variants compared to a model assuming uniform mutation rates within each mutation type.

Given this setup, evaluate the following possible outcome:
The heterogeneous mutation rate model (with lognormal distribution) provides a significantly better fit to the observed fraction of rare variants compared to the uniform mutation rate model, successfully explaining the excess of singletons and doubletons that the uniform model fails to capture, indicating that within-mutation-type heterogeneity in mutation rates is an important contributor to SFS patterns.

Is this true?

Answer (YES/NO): YES